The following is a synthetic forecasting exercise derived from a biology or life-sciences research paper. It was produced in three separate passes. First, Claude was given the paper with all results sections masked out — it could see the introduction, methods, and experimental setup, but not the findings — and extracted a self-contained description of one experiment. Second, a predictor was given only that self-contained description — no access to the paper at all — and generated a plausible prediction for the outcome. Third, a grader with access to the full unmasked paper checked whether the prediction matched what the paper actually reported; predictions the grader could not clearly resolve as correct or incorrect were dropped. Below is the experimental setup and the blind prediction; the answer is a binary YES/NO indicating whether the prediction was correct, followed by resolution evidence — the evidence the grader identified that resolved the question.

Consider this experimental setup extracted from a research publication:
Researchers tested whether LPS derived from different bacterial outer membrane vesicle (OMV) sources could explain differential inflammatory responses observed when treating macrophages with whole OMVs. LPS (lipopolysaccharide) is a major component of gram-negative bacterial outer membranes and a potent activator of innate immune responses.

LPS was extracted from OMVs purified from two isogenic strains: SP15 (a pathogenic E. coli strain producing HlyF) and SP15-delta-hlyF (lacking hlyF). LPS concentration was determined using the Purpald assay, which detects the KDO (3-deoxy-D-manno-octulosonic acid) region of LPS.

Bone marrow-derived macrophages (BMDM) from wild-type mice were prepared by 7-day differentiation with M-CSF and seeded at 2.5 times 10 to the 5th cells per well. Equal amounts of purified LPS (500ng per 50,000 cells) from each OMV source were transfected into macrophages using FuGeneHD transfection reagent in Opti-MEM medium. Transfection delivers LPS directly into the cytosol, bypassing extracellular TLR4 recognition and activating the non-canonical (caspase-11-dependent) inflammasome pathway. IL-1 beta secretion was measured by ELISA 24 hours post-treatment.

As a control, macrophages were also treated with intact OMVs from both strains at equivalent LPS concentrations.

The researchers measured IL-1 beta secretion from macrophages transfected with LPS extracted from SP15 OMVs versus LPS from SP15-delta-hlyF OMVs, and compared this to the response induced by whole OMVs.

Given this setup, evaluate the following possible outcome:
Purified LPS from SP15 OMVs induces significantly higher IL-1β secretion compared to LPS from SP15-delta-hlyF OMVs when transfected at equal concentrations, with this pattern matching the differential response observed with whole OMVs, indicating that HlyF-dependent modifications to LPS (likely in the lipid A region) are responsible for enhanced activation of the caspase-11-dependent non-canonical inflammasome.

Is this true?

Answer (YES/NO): NO